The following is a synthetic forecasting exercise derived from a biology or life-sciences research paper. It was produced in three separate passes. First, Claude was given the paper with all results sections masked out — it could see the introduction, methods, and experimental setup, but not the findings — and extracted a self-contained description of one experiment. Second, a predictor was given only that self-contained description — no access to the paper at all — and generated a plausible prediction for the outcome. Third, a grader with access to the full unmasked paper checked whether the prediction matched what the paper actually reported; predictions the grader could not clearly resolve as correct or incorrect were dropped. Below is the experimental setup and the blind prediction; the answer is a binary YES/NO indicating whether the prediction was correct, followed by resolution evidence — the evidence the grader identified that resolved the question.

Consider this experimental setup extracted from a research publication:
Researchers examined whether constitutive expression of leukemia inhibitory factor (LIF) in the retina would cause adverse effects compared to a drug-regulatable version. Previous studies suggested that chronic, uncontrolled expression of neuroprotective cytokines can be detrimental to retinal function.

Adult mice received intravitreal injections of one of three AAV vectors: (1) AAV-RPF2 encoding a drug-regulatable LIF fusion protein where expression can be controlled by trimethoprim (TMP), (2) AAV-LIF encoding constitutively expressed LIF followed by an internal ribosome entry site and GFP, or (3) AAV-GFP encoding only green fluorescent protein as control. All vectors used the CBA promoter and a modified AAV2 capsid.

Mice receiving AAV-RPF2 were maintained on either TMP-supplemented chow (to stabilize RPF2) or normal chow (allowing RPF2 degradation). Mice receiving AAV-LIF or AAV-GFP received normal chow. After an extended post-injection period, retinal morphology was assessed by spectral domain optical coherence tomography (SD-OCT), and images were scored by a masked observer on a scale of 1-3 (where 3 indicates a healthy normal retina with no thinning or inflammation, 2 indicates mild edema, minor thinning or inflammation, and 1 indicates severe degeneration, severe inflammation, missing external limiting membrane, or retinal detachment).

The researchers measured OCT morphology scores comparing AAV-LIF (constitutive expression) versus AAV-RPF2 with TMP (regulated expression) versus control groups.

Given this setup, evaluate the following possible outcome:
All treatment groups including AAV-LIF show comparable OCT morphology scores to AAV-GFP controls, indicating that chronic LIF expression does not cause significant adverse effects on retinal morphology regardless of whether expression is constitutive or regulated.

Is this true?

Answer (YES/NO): NO